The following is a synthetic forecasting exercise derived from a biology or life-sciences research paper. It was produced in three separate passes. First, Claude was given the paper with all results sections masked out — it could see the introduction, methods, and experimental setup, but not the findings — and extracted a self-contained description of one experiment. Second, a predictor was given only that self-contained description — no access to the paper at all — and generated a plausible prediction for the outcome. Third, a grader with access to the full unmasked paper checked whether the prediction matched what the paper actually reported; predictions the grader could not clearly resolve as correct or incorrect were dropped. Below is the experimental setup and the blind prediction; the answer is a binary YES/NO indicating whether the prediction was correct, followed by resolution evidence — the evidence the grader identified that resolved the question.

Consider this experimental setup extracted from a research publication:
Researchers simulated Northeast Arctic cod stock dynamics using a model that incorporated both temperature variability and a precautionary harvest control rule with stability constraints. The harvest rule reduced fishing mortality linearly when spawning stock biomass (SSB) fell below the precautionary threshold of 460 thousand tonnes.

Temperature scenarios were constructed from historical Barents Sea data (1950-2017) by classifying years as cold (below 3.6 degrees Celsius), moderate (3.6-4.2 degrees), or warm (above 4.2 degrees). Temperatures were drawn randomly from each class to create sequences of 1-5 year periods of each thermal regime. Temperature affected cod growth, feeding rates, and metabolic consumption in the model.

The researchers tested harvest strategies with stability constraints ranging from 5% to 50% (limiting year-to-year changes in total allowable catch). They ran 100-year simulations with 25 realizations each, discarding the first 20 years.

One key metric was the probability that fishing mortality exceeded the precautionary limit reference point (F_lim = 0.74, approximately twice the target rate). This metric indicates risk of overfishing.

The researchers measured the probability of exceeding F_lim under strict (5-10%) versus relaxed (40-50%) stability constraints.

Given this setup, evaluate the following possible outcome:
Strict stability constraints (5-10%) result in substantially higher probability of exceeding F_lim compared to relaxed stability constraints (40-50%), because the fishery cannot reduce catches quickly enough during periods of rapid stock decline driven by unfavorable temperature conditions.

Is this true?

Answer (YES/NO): YES